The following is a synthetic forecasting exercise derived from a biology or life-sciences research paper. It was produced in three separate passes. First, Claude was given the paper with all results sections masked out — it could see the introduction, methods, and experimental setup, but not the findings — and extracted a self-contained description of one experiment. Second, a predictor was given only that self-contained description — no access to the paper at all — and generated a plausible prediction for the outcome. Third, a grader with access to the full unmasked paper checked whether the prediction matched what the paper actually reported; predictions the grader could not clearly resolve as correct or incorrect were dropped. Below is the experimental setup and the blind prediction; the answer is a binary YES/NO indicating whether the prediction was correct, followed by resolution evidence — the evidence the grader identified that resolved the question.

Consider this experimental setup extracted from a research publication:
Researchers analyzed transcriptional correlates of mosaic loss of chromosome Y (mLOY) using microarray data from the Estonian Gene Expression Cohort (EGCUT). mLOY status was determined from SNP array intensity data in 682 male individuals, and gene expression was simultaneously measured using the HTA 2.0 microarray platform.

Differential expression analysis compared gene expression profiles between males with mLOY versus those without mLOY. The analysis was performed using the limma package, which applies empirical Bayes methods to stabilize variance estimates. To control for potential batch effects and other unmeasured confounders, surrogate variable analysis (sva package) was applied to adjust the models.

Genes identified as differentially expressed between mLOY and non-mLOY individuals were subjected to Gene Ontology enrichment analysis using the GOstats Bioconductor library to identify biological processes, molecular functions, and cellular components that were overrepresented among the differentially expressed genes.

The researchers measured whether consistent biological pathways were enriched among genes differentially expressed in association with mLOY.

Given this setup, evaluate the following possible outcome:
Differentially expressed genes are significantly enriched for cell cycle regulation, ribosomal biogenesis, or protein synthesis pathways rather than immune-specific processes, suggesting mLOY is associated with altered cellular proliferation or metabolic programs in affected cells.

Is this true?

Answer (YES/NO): NO